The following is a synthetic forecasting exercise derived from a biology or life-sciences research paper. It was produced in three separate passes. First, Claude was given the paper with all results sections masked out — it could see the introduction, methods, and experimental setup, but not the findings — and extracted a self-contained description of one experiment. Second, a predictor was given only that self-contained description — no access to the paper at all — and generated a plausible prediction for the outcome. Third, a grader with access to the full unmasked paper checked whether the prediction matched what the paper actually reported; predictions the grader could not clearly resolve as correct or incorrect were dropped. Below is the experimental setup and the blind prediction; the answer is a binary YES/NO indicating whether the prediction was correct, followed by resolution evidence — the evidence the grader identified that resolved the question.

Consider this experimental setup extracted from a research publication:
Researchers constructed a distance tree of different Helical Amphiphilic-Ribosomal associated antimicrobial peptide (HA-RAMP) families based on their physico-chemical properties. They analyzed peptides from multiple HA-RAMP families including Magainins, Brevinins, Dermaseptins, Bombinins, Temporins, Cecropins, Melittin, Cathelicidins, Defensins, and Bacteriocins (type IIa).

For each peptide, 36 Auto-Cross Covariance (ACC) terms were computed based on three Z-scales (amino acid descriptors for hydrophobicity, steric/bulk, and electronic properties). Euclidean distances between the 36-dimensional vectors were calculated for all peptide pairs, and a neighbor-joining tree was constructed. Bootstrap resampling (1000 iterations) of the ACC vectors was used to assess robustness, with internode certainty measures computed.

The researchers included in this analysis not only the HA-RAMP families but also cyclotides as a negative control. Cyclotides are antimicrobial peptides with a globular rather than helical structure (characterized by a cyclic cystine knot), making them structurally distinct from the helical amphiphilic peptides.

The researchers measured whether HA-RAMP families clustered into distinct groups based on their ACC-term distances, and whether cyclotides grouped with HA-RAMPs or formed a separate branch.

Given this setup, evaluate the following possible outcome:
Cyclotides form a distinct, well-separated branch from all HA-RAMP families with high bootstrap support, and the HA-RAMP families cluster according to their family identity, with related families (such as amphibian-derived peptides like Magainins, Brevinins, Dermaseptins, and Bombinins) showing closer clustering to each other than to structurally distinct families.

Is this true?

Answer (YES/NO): NO